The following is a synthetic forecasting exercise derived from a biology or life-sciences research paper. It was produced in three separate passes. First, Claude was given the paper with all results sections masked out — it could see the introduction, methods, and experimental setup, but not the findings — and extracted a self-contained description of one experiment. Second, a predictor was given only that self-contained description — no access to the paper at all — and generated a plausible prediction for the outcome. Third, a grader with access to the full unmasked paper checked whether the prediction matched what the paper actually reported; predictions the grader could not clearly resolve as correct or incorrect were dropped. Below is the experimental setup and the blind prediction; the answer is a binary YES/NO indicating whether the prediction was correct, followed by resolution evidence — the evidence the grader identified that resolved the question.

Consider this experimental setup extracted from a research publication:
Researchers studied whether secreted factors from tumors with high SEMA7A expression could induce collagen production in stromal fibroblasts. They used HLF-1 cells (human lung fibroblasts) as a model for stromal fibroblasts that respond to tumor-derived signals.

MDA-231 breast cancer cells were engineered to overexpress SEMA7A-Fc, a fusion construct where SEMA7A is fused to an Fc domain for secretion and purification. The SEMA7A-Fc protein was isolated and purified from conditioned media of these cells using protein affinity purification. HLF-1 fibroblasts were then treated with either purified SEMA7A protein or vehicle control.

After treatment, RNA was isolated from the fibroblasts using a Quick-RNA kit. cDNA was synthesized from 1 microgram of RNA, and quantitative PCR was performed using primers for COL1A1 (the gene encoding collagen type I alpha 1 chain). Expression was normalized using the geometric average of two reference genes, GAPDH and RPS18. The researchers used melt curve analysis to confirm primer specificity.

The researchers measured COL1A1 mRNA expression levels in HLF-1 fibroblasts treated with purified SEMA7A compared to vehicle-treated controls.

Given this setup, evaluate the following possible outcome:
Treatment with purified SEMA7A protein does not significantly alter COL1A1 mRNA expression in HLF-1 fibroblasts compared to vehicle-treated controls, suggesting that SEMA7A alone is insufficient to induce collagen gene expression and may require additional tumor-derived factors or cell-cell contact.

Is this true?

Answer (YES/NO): NO